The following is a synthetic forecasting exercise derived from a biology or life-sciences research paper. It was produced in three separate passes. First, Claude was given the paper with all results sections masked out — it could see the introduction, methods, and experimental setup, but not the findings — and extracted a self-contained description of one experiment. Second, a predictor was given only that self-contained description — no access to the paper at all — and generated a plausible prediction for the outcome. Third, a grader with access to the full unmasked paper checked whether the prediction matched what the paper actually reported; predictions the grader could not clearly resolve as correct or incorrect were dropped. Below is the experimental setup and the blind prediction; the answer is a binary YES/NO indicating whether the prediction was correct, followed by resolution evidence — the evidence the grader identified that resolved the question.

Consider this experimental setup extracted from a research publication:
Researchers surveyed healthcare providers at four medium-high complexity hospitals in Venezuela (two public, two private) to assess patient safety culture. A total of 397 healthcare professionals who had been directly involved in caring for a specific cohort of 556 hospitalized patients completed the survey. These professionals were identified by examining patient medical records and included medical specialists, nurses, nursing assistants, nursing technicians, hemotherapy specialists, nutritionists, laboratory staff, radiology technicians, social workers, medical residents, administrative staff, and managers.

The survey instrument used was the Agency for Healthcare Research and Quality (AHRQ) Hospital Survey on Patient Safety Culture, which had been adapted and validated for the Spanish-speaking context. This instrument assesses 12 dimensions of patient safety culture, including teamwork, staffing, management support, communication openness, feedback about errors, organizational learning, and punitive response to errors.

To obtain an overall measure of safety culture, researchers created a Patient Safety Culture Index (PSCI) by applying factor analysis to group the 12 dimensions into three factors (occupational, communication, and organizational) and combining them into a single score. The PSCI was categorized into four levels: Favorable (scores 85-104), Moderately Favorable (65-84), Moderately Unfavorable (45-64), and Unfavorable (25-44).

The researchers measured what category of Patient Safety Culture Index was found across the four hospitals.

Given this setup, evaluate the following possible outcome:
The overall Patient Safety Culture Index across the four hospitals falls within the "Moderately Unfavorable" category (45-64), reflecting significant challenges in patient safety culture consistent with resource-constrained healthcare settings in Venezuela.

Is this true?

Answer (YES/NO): YES